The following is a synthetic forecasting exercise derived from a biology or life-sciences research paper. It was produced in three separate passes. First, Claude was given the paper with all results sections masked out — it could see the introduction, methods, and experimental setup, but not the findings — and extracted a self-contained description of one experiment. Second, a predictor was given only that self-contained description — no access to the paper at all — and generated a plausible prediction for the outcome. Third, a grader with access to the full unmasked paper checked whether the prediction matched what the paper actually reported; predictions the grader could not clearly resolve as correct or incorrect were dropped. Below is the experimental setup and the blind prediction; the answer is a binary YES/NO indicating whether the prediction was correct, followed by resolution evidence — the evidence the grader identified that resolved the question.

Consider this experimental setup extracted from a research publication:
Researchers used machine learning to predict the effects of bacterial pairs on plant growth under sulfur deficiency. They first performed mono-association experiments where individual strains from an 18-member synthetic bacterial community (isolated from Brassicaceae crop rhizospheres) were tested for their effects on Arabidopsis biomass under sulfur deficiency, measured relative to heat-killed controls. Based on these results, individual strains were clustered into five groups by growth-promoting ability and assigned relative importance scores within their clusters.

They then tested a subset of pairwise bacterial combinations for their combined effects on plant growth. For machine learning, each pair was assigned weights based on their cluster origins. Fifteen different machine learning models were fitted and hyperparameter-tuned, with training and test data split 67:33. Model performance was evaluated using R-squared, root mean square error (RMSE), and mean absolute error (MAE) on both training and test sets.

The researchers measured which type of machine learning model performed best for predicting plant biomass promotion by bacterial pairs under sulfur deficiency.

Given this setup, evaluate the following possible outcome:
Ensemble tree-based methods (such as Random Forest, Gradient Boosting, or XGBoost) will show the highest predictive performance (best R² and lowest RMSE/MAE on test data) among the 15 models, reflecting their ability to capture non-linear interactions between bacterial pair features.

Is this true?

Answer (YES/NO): YES